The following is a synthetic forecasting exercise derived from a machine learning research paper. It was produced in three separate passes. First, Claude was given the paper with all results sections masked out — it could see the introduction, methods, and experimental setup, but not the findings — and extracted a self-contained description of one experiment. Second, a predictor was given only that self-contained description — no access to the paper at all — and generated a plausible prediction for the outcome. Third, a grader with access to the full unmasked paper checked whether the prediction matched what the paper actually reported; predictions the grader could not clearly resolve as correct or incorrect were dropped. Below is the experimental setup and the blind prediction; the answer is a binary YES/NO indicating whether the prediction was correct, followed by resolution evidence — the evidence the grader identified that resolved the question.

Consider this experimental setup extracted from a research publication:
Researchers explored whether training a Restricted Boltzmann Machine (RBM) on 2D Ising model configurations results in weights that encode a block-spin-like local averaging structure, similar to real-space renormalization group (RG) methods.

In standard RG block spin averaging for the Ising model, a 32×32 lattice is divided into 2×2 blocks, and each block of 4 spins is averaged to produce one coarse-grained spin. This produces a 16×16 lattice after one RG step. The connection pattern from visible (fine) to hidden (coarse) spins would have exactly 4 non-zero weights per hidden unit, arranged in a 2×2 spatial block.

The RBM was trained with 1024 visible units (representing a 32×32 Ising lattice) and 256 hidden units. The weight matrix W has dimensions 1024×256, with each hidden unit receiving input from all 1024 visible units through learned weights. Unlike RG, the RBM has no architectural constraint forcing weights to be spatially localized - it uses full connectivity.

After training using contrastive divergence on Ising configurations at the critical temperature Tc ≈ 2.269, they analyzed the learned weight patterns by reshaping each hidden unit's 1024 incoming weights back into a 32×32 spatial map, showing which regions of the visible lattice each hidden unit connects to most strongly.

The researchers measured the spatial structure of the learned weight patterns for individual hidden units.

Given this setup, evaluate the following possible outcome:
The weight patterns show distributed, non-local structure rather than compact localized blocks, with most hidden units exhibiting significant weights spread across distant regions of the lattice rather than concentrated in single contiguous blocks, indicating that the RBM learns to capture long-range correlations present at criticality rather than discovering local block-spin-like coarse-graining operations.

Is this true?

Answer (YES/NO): NO